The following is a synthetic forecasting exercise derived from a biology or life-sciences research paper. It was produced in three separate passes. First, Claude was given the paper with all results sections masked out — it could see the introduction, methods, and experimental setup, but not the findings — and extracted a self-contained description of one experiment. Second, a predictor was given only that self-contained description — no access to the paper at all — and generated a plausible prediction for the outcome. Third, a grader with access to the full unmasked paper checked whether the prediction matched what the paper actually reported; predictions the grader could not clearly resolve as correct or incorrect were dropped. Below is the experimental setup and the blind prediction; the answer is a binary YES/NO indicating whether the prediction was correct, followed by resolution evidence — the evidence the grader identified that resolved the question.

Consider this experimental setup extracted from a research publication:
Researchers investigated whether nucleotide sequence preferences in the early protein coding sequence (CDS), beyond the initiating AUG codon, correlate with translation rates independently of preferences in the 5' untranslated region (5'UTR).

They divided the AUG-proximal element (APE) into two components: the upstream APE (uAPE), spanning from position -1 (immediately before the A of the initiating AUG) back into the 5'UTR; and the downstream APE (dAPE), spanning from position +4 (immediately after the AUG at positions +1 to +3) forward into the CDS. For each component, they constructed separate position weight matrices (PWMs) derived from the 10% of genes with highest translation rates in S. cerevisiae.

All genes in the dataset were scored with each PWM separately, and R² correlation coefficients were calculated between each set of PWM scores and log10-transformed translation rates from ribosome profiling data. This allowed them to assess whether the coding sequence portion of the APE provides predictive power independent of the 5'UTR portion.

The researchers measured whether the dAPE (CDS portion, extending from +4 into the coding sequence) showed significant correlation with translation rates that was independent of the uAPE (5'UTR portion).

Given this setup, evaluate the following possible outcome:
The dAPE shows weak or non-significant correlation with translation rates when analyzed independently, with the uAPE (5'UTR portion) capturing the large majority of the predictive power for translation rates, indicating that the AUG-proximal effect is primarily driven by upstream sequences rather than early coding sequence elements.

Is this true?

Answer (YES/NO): NO